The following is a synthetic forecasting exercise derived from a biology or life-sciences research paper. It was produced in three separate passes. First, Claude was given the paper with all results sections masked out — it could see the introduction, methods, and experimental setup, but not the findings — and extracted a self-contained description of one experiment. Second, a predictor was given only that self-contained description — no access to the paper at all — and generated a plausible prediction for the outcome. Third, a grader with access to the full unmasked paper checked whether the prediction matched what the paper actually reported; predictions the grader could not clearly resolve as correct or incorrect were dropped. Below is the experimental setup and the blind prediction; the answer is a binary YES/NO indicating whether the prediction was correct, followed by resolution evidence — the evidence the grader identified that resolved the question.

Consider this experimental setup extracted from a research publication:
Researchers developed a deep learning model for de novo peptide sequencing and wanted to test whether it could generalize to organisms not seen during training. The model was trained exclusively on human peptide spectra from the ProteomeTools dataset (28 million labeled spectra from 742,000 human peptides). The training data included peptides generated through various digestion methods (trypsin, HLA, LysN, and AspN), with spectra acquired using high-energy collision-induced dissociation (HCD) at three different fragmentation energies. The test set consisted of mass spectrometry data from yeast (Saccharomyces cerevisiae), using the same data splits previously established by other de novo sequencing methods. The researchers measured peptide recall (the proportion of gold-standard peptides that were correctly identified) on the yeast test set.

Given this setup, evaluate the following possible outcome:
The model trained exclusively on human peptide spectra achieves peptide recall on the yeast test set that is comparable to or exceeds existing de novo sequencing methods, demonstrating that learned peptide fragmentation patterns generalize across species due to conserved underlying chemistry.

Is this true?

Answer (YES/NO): YES